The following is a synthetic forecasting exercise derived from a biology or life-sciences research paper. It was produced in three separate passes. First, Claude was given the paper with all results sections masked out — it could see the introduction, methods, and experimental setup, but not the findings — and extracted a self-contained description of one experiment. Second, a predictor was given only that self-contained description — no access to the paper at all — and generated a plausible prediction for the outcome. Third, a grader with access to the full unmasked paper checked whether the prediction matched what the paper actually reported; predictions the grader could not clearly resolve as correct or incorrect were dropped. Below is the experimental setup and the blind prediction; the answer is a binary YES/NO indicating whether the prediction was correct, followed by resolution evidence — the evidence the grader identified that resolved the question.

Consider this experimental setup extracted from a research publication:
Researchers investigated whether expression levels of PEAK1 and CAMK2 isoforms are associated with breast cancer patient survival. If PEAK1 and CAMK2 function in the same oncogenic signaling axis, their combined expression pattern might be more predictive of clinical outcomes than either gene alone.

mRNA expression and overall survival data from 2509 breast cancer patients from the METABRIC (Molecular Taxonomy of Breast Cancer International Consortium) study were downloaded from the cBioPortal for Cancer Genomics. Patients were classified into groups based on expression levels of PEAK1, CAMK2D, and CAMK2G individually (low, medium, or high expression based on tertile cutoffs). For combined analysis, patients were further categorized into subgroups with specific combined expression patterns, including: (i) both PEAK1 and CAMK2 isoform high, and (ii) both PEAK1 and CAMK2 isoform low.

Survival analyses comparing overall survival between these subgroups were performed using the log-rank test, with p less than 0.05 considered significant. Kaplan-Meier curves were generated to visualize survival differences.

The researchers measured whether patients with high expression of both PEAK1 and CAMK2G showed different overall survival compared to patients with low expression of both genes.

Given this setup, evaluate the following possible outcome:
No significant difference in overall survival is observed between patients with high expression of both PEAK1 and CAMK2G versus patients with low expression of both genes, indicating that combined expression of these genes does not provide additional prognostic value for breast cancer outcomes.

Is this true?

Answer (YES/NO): NO